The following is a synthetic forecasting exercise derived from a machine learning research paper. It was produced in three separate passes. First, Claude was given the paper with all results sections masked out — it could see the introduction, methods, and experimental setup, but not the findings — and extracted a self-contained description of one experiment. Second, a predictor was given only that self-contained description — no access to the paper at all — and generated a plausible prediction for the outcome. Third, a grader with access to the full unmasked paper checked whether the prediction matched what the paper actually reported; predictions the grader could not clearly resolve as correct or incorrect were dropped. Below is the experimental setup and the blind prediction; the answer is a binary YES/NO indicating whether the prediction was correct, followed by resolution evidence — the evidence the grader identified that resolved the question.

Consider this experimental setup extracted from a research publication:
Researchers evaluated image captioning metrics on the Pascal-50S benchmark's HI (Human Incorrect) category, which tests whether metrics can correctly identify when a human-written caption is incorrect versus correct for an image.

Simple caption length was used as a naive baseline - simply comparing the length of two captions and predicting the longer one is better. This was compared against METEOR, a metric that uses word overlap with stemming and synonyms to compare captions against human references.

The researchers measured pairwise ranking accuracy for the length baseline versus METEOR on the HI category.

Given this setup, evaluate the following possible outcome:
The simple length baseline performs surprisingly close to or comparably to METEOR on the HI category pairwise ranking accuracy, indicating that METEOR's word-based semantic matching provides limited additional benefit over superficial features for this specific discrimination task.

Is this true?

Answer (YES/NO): NO